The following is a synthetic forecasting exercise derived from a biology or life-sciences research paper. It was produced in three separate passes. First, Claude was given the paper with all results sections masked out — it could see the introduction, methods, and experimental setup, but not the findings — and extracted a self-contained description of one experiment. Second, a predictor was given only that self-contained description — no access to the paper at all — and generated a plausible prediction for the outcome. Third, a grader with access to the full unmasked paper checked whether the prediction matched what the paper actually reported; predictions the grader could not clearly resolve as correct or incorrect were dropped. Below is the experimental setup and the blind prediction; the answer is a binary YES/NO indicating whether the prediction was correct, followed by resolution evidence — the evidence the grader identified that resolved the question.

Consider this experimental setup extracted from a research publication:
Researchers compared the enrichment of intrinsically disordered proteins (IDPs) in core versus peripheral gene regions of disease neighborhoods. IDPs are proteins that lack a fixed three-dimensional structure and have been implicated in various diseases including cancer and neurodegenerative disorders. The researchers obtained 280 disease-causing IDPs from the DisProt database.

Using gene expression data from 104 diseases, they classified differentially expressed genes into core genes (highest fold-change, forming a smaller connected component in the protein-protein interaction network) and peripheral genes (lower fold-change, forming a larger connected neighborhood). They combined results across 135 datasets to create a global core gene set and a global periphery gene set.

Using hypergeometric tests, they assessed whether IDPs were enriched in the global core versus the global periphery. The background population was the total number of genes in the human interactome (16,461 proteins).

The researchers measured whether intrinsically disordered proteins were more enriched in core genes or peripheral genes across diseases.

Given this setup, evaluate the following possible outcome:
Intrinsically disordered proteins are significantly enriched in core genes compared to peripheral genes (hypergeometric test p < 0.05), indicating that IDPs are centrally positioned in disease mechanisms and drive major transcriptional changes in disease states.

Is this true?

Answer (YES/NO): YES